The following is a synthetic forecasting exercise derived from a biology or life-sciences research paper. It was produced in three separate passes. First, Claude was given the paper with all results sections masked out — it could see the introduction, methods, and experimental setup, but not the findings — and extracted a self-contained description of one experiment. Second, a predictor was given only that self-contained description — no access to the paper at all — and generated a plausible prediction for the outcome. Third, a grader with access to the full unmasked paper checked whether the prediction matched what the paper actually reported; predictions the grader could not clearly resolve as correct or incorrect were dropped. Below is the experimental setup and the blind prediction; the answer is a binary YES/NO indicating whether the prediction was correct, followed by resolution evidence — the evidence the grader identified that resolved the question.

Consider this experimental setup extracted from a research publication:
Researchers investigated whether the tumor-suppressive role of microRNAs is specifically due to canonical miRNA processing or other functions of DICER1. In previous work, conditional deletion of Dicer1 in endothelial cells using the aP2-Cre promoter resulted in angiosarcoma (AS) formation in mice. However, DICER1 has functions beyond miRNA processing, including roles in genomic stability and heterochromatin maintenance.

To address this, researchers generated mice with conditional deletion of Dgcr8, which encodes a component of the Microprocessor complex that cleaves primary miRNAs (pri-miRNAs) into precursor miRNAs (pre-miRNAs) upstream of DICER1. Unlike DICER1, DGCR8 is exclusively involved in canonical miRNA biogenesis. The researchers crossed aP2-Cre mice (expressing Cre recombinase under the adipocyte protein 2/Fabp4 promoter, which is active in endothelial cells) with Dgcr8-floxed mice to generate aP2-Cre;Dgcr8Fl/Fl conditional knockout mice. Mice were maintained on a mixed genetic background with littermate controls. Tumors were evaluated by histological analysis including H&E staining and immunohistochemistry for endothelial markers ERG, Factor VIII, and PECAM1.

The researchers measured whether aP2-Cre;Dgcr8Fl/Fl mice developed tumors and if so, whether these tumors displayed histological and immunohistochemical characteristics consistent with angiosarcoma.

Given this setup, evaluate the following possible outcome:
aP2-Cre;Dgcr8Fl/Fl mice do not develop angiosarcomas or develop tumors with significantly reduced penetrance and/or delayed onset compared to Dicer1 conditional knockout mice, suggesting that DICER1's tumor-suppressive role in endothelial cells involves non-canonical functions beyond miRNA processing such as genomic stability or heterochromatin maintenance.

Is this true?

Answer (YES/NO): NO